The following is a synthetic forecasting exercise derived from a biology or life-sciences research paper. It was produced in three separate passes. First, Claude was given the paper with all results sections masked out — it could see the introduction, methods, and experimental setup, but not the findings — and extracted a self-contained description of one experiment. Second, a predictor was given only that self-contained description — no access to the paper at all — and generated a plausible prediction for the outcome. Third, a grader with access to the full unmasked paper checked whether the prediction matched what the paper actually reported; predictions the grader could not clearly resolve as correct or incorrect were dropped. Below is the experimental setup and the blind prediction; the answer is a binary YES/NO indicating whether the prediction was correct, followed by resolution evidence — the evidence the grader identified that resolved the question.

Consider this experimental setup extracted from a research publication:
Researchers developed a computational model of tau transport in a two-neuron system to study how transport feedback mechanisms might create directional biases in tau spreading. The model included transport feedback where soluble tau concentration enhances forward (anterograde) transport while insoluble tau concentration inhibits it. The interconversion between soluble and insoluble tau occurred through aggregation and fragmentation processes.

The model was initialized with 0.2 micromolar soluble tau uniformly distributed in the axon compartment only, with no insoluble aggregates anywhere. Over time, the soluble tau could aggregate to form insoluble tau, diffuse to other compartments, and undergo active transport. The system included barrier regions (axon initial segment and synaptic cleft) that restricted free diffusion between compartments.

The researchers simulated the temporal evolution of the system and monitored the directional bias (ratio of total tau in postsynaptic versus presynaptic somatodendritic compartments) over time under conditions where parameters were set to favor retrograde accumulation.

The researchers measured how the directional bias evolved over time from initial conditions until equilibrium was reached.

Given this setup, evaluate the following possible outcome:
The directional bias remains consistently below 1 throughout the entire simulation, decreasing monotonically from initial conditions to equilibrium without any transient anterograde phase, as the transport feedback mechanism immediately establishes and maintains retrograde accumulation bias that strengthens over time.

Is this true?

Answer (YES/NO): NO